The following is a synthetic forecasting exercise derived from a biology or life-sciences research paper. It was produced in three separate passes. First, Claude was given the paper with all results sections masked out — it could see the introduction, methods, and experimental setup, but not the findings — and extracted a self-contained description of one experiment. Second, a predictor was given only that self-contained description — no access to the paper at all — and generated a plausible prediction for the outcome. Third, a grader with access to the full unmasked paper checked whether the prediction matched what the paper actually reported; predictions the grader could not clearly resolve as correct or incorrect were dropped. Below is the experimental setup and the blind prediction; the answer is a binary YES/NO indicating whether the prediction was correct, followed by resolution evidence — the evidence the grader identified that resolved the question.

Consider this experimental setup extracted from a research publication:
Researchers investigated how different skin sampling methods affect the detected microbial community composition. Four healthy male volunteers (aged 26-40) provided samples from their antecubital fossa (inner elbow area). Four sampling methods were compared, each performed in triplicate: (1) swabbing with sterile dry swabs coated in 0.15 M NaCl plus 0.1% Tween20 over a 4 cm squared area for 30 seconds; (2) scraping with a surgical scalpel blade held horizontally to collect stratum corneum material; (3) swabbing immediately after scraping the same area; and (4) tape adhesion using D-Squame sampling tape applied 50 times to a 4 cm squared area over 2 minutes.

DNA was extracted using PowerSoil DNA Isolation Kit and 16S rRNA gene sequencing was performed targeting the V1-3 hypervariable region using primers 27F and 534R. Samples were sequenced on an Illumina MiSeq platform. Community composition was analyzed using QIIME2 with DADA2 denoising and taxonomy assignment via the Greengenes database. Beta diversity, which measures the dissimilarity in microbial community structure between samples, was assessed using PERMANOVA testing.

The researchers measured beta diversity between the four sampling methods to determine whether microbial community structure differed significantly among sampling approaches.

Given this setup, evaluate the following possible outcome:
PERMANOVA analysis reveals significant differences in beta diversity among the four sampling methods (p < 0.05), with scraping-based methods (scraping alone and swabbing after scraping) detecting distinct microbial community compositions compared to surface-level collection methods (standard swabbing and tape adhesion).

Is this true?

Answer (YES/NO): NO